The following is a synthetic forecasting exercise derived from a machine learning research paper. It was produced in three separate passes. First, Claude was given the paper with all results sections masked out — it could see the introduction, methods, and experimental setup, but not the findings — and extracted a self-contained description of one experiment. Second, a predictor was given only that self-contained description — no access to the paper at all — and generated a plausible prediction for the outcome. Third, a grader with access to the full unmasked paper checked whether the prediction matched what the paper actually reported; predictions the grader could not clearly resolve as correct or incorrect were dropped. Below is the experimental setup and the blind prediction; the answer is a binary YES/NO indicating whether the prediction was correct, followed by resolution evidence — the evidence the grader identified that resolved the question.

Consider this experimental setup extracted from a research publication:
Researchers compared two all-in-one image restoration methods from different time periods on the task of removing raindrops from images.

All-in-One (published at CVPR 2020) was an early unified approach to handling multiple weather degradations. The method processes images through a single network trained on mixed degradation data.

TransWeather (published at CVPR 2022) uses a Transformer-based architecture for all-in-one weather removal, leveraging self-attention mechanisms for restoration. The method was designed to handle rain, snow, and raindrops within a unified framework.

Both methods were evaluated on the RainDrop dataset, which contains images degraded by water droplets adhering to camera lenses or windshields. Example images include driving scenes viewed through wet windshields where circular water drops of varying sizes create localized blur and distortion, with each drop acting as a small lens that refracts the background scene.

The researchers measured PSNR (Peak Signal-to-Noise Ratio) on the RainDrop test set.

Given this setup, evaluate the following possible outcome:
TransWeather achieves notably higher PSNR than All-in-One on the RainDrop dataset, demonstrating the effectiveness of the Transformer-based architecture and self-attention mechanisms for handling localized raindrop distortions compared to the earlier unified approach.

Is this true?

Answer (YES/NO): NO